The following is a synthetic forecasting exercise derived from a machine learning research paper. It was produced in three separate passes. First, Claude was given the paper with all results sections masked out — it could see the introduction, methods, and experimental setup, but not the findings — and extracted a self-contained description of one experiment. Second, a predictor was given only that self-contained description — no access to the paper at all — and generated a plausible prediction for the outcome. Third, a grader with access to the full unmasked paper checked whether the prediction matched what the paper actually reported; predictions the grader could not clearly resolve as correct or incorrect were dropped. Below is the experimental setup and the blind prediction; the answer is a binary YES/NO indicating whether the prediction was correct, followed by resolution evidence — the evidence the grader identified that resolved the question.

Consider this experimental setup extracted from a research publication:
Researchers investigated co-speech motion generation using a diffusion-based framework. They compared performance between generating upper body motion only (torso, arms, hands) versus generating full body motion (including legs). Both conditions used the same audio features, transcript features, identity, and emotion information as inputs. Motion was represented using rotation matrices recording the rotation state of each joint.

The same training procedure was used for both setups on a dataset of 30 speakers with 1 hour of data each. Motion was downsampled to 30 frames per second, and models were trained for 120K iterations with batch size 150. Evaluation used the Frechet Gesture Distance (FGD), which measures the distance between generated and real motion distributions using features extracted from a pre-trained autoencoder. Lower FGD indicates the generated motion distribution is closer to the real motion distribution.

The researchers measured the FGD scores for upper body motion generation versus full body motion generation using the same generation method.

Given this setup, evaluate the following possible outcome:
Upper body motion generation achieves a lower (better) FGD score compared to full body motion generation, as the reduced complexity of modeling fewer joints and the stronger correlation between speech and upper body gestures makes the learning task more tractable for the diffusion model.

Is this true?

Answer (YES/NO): NO